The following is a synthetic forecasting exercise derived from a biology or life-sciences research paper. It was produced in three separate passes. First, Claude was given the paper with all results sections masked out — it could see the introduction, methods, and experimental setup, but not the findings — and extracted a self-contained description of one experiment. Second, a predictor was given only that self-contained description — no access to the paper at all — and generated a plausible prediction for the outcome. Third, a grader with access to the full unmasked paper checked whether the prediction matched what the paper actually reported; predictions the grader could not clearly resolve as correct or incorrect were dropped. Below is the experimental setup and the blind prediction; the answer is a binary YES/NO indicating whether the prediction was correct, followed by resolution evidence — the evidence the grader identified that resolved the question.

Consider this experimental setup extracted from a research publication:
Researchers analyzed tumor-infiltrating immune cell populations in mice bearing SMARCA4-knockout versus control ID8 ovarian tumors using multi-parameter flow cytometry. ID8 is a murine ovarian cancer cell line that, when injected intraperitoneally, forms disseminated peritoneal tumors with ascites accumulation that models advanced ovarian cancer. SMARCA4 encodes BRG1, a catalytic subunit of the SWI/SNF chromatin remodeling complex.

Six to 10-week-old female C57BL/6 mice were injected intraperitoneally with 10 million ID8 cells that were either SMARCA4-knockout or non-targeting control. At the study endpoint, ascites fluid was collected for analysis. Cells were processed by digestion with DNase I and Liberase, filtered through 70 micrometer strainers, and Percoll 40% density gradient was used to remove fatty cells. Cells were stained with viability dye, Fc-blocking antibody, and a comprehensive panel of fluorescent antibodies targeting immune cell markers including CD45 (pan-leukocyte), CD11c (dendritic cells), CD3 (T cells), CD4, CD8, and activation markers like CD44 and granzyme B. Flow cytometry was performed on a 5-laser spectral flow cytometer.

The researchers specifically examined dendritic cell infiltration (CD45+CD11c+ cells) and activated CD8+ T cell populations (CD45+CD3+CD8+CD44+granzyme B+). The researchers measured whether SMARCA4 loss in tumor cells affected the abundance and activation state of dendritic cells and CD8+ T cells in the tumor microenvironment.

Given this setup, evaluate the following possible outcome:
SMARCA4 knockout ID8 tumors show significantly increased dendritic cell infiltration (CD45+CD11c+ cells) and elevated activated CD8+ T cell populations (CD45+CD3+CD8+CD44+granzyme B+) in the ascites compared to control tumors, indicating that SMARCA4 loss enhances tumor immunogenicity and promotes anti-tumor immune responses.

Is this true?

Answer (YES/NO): NO